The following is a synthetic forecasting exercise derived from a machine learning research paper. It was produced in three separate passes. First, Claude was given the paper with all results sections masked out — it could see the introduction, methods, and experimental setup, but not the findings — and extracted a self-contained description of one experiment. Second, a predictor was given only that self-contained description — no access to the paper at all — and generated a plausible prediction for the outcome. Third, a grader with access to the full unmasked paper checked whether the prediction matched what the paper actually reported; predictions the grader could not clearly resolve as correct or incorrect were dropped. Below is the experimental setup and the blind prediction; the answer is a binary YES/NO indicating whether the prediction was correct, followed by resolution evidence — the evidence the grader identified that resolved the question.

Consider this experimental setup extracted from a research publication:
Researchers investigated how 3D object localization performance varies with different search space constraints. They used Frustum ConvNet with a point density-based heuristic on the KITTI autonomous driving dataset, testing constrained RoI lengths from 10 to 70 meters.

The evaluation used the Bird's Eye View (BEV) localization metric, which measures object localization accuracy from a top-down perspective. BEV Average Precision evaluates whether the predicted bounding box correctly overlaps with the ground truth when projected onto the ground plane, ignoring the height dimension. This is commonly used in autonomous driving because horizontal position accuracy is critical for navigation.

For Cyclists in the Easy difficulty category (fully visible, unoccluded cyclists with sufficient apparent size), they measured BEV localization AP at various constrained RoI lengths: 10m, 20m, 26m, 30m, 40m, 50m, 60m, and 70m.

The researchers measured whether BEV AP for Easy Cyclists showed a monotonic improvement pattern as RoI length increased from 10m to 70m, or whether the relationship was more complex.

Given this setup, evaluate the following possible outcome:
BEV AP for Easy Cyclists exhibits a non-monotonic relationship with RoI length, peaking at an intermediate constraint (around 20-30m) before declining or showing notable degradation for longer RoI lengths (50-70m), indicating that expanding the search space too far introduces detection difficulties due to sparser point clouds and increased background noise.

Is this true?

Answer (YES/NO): NO